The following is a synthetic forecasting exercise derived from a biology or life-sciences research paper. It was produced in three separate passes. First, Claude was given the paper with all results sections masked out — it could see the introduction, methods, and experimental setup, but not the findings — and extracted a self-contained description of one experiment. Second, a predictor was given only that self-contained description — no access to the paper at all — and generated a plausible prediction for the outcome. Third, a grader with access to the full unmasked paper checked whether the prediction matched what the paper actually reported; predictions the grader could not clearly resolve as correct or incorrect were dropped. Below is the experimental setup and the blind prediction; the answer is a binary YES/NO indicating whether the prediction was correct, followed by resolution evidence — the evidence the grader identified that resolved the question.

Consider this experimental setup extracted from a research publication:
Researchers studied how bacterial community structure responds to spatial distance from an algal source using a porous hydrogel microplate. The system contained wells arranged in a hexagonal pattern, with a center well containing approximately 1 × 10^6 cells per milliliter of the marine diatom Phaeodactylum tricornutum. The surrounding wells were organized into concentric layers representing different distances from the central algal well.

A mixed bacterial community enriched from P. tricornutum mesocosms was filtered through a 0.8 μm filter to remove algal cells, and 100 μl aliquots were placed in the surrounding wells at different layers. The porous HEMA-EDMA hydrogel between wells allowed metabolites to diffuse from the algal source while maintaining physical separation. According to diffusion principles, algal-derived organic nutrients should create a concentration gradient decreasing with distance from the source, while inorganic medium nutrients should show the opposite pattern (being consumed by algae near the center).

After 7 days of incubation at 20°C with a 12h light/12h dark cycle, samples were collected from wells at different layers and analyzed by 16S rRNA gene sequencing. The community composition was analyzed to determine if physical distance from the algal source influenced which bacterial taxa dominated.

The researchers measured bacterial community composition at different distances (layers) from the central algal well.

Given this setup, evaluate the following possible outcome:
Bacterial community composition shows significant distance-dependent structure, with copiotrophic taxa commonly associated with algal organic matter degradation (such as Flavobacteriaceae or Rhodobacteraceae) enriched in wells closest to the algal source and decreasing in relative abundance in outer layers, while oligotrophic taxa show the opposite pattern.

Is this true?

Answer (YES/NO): NO